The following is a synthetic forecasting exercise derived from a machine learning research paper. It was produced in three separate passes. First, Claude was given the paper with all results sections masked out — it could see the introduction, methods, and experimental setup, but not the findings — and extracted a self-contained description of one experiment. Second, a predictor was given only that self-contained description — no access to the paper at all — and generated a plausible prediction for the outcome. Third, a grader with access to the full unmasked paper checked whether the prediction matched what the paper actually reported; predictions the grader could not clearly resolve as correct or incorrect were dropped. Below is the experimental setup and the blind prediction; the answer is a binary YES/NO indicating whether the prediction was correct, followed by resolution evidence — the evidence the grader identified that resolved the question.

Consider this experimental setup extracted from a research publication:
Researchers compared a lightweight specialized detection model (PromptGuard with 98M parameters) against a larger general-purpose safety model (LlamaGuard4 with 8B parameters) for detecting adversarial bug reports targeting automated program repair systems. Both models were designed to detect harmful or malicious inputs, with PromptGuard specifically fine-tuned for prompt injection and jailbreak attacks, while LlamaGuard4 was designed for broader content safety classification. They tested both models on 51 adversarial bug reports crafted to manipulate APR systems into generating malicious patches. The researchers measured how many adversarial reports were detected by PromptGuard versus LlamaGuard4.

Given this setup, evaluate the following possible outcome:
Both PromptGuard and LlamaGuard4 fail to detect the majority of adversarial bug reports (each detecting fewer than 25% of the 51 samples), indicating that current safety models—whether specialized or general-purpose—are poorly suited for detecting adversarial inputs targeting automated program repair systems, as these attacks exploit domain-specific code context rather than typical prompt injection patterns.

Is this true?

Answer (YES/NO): YES